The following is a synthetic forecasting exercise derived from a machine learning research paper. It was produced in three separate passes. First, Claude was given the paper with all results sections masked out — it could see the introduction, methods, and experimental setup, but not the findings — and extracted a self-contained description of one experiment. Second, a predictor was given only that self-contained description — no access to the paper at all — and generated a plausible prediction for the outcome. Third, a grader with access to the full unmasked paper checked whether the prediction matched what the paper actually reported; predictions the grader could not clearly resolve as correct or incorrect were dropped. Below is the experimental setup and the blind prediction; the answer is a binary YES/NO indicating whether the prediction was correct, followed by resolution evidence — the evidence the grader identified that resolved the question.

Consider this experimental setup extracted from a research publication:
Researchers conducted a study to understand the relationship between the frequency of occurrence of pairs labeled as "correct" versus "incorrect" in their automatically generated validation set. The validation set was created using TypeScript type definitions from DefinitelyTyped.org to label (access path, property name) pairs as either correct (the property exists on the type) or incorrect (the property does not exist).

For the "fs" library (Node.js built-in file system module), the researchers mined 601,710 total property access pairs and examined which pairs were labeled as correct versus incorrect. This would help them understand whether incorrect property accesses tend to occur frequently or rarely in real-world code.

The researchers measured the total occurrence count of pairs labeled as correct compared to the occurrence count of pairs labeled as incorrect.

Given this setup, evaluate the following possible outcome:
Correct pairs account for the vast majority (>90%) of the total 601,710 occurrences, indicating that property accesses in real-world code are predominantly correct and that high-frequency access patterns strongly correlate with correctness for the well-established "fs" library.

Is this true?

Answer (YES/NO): NO